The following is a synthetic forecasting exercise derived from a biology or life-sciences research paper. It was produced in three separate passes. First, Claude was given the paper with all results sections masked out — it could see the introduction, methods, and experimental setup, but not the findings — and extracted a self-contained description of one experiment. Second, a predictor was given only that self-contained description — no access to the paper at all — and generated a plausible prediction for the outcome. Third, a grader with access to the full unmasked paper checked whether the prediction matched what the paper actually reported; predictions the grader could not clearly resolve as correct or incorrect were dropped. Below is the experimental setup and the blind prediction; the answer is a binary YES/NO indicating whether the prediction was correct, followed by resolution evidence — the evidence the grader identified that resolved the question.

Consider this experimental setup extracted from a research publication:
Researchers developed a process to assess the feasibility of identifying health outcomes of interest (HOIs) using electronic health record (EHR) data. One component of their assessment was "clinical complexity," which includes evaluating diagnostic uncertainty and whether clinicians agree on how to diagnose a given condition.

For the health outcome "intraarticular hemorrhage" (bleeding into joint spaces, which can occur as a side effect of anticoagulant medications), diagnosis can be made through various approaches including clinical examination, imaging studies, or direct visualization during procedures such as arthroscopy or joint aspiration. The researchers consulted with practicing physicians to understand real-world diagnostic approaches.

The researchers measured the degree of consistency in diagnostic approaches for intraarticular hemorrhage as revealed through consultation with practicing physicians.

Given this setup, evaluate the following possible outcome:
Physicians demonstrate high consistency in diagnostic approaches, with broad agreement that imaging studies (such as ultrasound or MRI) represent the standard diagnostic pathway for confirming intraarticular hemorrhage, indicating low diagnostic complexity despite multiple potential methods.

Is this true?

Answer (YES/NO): NO